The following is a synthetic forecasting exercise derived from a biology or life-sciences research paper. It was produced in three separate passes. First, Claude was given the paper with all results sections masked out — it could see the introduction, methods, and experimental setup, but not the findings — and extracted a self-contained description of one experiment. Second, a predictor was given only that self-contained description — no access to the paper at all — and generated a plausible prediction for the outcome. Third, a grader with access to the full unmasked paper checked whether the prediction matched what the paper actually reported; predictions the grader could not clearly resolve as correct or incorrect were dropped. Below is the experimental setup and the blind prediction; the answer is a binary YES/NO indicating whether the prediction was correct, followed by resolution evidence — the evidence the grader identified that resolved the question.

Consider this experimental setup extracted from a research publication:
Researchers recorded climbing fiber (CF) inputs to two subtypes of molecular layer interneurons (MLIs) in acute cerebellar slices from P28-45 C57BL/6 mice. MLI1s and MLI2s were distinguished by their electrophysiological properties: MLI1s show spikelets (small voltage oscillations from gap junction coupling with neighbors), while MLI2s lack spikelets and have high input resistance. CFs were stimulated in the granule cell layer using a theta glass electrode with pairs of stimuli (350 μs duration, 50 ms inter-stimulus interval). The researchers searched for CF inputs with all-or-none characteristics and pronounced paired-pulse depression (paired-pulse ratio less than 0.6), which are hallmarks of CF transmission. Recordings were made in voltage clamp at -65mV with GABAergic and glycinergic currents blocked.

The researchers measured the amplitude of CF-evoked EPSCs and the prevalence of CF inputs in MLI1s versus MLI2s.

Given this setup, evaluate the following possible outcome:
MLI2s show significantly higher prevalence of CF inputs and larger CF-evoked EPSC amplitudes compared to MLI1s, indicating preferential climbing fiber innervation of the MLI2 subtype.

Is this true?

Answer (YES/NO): YES